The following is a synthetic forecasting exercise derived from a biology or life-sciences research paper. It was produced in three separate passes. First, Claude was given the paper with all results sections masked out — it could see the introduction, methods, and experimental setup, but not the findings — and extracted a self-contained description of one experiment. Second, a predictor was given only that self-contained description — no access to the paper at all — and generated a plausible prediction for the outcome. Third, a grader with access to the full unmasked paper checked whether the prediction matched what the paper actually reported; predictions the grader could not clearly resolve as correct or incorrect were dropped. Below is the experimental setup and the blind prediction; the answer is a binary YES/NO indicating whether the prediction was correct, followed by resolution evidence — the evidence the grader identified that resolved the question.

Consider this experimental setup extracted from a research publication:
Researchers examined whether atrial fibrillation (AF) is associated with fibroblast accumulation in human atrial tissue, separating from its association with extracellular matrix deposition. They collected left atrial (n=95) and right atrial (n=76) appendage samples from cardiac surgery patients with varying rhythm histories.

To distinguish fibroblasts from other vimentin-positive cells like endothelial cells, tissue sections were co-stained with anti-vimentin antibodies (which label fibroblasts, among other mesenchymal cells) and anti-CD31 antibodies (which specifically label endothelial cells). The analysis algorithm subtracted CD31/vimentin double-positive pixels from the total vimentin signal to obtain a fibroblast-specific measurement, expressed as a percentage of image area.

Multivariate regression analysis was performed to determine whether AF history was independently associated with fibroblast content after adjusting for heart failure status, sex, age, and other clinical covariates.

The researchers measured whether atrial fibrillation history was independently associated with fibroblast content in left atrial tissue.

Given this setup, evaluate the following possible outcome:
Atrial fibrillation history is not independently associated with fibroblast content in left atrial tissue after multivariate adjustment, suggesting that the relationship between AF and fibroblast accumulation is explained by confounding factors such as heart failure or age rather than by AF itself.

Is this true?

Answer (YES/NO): YES